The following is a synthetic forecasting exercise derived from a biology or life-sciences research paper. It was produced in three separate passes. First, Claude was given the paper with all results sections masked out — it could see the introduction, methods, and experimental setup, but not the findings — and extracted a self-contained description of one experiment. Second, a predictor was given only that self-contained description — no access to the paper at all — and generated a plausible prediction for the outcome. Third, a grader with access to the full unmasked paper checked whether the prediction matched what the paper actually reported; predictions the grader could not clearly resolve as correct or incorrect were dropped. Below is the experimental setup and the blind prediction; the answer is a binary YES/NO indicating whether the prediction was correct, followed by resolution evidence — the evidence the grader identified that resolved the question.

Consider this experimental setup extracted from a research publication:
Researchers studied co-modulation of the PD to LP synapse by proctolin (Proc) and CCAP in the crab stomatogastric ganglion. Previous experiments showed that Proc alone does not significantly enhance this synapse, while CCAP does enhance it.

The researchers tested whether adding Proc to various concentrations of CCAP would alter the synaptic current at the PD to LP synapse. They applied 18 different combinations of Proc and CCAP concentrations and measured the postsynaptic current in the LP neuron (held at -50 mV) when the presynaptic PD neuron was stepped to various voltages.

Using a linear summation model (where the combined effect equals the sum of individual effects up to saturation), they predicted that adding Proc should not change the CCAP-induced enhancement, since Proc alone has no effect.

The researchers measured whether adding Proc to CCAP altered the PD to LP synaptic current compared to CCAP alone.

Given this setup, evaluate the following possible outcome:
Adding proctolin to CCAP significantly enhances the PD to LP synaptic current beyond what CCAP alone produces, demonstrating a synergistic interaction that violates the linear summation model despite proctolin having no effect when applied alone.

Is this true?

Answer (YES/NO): NO